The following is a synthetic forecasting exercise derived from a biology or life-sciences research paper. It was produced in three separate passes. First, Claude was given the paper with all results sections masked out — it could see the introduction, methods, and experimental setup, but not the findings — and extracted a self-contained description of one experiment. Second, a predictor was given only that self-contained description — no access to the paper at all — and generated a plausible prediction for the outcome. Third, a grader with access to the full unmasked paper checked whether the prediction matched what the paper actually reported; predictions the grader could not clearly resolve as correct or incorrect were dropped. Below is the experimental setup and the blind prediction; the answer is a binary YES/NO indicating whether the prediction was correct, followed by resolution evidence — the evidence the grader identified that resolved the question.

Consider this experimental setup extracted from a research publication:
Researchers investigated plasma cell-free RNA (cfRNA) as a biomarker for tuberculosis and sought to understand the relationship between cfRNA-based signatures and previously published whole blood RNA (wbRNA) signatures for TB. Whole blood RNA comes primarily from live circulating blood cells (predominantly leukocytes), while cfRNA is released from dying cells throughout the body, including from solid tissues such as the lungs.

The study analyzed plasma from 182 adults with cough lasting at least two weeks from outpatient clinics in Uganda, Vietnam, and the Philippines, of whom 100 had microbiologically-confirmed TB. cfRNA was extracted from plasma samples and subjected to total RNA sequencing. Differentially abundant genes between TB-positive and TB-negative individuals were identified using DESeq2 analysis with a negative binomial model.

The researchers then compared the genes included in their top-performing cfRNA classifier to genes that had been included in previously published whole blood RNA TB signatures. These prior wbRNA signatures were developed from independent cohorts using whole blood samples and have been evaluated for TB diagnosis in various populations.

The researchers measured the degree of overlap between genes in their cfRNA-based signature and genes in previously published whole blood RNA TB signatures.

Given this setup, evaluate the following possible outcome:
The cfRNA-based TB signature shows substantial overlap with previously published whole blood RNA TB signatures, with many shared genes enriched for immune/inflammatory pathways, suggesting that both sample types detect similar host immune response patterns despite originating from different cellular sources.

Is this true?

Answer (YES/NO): YES